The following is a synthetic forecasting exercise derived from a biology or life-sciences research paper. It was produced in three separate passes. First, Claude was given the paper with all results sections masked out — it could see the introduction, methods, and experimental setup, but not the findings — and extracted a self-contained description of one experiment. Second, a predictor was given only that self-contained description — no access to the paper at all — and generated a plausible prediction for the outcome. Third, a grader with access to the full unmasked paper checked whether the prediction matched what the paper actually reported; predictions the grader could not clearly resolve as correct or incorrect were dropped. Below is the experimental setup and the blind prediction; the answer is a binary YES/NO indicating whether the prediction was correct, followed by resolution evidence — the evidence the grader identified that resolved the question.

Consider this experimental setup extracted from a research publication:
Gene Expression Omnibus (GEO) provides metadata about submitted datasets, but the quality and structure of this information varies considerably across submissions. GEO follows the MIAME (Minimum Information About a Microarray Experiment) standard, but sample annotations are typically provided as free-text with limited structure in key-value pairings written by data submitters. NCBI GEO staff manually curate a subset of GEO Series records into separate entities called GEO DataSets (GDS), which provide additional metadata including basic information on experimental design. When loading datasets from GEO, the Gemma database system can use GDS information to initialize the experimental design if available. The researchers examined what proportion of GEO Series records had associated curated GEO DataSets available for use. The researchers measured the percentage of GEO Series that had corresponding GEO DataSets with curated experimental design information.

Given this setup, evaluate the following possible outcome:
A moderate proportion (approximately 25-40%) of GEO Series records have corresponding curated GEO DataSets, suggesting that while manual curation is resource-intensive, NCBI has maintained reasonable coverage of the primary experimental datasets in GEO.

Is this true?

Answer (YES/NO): NO